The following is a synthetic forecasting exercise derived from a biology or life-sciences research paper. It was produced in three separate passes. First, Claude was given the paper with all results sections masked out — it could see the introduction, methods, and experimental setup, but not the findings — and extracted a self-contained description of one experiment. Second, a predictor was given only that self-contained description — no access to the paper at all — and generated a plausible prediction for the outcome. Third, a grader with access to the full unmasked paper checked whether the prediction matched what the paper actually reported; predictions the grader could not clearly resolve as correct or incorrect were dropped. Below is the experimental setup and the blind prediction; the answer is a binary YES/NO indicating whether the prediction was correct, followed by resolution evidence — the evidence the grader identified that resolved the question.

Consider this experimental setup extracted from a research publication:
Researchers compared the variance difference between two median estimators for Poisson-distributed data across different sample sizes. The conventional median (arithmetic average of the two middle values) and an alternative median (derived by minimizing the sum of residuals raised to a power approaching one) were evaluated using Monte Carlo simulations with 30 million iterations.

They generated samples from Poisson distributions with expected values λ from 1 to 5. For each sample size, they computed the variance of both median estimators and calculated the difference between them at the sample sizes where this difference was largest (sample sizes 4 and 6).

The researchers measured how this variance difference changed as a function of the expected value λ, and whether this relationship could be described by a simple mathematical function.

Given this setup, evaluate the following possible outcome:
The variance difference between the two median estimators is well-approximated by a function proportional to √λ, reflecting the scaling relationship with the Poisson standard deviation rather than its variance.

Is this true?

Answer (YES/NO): NO